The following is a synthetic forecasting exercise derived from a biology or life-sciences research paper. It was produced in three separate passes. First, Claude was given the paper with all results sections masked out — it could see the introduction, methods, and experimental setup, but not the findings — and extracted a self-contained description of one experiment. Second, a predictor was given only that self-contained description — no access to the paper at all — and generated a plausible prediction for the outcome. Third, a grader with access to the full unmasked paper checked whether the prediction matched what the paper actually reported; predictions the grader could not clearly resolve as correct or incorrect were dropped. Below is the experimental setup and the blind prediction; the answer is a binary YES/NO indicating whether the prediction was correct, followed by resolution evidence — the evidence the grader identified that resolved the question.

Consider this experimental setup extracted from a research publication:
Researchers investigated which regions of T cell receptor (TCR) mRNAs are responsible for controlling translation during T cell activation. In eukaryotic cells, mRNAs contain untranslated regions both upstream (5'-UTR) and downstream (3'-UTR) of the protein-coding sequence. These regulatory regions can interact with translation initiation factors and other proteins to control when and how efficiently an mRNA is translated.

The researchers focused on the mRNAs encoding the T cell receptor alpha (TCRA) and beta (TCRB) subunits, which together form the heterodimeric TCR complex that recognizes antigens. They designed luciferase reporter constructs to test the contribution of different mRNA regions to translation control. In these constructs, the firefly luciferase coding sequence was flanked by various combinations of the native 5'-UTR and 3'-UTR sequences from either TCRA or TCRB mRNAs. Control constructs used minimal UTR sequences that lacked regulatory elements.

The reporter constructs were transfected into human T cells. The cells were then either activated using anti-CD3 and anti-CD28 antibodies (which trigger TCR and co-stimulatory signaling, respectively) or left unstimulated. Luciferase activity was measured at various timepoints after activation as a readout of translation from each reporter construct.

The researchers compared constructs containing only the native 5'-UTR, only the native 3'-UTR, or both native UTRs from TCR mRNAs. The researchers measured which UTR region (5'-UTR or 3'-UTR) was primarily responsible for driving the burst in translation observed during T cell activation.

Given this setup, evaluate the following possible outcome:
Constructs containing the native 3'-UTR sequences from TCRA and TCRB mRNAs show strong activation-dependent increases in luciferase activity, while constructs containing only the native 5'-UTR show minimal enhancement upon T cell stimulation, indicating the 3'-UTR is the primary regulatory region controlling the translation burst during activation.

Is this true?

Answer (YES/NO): YES